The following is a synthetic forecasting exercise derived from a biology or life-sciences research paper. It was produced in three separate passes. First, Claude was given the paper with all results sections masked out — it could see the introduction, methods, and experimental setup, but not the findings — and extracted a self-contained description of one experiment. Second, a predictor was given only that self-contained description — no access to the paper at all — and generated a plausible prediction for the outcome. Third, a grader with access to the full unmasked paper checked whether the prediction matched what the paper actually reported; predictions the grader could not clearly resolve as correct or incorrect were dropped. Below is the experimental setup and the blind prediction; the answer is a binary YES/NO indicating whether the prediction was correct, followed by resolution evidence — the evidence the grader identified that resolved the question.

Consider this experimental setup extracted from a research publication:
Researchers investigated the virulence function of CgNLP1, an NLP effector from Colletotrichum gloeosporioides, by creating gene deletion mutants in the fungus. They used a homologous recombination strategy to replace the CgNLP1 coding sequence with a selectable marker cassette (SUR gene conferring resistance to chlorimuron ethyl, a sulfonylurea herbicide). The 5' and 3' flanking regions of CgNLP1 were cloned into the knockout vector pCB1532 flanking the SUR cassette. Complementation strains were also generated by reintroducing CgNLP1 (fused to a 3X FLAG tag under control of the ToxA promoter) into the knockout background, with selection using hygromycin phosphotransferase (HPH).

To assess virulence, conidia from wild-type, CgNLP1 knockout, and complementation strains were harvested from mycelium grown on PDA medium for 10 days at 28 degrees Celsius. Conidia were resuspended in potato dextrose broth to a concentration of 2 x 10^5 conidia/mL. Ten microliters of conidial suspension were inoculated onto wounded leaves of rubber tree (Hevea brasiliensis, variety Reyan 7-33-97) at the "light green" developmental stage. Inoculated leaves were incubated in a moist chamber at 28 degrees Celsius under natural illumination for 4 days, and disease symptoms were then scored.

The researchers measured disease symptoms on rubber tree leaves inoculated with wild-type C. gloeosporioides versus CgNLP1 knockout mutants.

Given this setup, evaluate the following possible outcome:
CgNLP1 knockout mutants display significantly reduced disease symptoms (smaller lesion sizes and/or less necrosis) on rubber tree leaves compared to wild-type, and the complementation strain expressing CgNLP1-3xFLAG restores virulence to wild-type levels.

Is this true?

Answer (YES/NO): YES